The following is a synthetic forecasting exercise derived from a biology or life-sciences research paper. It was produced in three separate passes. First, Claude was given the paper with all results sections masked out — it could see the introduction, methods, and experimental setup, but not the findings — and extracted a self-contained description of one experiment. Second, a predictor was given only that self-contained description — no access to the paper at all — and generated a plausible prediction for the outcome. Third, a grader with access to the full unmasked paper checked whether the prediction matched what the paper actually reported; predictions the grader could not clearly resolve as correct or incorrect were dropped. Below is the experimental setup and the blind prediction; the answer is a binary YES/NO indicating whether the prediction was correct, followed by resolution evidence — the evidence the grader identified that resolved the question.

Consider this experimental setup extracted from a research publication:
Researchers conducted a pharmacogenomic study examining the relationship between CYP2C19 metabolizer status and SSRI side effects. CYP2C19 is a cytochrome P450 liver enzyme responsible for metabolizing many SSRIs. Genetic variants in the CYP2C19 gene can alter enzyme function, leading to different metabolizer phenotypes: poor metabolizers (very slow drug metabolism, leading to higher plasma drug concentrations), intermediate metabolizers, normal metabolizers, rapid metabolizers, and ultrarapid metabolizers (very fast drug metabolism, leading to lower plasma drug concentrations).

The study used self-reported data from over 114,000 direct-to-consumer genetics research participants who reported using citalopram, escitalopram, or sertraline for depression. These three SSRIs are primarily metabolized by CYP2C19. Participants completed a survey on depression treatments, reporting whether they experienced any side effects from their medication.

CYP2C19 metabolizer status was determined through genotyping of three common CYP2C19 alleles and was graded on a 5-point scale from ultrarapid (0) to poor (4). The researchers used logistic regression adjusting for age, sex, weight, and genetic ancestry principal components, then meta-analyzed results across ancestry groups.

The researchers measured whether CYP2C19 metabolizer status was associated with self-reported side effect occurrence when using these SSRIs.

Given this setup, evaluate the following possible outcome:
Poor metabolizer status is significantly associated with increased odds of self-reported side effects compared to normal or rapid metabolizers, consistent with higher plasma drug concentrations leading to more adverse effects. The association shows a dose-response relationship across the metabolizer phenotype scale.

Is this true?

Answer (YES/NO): YES